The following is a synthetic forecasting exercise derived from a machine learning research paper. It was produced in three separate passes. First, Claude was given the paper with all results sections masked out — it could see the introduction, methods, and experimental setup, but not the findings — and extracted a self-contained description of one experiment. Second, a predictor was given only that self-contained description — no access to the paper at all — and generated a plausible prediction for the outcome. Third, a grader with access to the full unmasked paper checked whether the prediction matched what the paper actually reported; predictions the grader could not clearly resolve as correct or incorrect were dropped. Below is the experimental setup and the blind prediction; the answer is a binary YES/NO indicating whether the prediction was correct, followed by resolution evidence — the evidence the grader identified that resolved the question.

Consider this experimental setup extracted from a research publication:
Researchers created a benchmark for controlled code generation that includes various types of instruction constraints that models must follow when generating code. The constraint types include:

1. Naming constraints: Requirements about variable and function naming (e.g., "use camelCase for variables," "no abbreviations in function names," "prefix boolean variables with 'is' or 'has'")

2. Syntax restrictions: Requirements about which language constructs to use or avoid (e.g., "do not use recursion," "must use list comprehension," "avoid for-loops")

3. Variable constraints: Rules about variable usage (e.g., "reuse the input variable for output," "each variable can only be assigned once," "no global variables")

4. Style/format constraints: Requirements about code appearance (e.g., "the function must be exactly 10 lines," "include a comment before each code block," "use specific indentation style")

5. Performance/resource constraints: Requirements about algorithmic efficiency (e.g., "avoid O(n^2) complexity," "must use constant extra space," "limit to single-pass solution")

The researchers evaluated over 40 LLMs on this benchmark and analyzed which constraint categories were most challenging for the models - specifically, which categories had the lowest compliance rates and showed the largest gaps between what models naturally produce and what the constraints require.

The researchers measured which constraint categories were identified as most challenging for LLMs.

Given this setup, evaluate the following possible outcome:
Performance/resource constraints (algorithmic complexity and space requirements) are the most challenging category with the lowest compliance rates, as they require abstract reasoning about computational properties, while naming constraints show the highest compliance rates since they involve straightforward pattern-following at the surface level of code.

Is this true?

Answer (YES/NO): NO